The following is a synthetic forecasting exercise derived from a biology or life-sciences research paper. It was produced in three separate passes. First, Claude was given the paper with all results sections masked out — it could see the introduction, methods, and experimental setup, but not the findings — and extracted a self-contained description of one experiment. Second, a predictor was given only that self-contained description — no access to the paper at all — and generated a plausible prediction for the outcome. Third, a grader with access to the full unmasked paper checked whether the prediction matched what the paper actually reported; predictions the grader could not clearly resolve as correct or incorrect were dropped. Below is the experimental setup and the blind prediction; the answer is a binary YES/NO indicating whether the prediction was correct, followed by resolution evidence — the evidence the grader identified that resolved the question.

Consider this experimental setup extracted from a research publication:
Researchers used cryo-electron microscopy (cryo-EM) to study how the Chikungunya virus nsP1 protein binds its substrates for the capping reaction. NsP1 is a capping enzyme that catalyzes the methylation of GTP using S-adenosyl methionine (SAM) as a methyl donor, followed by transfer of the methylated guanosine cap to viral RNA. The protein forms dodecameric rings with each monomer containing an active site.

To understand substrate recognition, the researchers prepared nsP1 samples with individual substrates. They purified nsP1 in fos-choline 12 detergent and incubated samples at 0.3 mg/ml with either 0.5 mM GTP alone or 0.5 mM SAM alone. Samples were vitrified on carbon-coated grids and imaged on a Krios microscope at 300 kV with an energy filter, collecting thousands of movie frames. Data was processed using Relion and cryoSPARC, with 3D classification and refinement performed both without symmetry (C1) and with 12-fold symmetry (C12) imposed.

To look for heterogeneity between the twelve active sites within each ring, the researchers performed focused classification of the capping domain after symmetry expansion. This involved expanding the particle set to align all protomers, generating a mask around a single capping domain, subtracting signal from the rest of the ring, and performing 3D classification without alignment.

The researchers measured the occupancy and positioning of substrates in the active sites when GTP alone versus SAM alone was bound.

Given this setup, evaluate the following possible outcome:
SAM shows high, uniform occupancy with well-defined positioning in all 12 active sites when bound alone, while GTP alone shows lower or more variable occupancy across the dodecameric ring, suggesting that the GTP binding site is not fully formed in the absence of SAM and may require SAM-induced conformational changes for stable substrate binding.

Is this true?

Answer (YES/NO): NO